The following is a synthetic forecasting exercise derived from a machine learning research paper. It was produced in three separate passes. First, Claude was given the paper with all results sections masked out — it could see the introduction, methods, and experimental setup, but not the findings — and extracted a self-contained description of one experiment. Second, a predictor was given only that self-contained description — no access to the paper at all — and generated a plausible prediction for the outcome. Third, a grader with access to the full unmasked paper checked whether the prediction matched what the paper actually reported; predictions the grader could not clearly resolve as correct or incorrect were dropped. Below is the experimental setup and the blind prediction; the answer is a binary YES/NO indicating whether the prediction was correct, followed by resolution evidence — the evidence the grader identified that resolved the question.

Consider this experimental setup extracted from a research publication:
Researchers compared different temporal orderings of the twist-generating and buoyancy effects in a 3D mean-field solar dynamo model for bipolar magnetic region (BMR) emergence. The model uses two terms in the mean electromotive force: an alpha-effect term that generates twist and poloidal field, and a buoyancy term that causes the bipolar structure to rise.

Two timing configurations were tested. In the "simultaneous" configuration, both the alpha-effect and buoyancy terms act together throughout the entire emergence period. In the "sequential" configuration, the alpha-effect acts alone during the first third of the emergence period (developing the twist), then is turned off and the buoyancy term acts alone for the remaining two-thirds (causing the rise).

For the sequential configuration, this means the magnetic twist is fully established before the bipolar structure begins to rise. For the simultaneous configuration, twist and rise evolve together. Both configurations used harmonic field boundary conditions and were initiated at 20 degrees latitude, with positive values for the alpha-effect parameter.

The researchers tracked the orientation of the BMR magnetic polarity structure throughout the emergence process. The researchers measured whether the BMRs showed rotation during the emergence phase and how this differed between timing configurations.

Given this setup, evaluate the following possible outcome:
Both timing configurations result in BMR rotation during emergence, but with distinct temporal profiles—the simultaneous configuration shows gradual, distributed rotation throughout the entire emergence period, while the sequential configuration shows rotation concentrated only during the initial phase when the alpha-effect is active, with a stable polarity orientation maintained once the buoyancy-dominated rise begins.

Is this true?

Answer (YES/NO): NO